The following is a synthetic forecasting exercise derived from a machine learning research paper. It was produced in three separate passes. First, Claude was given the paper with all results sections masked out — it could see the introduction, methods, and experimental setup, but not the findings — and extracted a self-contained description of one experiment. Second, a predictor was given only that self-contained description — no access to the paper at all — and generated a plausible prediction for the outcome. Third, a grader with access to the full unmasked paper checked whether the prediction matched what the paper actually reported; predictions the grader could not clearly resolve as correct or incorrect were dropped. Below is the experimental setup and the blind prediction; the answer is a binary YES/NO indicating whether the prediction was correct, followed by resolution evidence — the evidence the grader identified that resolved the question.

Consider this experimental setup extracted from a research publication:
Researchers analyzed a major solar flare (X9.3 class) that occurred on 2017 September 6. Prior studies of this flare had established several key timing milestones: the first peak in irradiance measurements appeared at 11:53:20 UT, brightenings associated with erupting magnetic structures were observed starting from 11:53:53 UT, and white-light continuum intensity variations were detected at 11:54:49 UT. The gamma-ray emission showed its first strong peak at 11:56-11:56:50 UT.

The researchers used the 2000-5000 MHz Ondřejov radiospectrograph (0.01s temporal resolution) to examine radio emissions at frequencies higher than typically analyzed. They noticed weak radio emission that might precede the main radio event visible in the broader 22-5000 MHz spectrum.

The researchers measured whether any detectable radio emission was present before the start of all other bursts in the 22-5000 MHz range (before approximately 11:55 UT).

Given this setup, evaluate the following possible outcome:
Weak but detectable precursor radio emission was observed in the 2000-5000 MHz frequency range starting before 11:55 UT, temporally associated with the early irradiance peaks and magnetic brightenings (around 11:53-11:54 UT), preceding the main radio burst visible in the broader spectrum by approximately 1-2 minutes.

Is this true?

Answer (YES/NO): YES